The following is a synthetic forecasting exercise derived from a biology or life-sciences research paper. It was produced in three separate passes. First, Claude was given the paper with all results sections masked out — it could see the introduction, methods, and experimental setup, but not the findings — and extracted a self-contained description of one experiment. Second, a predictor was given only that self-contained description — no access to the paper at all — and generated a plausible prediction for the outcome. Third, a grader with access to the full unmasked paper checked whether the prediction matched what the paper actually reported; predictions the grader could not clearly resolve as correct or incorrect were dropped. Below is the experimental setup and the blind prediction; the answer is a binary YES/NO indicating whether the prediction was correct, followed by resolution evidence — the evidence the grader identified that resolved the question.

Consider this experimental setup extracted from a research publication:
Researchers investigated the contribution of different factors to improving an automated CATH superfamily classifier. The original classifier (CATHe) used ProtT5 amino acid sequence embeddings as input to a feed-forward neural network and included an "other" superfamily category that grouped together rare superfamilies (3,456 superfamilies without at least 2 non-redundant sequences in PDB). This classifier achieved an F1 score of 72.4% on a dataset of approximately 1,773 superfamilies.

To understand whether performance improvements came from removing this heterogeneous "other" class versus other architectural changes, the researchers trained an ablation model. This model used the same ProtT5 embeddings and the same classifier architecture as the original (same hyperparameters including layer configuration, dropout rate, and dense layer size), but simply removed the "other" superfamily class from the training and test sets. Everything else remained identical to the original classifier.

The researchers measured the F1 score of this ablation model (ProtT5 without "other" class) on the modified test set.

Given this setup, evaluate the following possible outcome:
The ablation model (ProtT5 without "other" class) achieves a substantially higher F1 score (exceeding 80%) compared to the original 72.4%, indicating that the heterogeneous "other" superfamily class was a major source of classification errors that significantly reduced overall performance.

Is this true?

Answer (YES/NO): NO